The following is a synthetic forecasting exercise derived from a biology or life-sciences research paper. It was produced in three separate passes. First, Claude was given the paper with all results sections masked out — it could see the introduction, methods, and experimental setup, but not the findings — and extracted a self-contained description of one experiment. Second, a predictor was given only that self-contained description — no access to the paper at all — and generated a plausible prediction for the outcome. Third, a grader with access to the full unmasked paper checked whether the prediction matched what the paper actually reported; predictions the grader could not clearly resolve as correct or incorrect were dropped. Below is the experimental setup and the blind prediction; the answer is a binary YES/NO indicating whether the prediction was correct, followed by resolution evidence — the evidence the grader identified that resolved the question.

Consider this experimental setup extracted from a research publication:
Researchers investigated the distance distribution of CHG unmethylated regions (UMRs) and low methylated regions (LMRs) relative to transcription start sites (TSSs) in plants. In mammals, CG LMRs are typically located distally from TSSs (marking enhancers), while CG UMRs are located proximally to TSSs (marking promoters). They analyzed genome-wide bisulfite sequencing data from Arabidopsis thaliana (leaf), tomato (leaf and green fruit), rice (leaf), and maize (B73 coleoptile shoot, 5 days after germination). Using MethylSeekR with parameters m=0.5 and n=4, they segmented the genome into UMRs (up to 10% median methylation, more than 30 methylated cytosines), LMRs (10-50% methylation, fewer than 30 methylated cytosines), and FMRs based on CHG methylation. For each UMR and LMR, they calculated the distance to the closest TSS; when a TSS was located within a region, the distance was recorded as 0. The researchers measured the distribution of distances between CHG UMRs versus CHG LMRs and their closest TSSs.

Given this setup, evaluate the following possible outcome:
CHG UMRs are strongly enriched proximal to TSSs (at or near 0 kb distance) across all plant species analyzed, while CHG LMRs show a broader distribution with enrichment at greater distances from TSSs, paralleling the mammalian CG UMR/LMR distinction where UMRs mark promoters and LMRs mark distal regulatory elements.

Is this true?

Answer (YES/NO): NO